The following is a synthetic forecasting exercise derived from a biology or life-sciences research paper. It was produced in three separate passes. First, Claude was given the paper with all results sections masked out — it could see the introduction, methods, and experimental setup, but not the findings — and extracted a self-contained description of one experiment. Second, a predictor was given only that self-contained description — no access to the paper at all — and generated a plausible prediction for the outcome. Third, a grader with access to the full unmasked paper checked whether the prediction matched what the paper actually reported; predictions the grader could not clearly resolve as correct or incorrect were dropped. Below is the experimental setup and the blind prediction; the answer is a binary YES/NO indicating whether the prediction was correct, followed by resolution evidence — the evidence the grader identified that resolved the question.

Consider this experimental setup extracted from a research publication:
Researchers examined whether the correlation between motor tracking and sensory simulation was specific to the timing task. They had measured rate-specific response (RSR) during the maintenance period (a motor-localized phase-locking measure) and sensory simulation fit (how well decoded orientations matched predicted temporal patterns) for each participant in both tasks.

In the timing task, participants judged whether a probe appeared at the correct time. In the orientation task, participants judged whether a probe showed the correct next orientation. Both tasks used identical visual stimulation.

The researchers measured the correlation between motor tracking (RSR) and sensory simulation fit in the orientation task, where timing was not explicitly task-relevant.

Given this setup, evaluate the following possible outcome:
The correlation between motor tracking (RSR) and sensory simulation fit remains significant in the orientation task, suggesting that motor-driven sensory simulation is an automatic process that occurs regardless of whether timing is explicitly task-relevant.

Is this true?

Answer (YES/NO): NO